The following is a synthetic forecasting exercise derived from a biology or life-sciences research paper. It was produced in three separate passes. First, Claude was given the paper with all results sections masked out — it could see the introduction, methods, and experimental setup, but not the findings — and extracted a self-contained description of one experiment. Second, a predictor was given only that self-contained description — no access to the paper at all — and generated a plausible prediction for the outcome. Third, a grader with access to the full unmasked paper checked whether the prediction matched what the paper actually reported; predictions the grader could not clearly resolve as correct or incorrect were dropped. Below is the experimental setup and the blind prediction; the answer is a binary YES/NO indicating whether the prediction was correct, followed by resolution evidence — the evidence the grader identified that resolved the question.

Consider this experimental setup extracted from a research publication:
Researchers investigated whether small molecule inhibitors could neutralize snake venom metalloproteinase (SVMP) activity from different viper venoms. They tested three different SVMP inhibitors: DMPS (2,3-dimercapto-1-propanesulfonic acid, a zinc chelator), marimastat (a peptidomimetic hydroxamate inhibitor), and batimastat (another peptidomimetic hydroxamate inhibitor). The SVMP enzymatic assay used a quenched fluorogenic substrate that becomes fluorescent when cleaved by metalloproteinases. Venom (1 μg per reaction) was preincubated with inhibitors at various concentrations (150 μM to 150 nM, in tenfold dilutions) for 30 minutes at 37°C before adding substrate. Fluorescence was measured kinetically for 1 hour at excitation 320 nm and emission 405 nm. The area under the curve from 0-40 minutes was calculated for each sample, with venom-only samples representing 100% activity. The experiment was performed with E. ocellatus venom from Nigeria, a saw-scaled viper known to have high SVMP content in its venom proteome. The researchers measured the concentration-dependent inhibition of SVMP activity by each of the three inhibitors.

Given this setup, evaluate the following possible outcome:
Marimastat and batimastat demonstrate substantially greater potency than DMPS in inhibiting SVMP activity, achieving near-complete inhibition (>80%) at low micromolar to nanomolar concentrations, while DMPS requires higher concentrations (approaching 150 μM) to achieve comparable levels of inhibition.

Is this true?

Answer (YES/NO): NO